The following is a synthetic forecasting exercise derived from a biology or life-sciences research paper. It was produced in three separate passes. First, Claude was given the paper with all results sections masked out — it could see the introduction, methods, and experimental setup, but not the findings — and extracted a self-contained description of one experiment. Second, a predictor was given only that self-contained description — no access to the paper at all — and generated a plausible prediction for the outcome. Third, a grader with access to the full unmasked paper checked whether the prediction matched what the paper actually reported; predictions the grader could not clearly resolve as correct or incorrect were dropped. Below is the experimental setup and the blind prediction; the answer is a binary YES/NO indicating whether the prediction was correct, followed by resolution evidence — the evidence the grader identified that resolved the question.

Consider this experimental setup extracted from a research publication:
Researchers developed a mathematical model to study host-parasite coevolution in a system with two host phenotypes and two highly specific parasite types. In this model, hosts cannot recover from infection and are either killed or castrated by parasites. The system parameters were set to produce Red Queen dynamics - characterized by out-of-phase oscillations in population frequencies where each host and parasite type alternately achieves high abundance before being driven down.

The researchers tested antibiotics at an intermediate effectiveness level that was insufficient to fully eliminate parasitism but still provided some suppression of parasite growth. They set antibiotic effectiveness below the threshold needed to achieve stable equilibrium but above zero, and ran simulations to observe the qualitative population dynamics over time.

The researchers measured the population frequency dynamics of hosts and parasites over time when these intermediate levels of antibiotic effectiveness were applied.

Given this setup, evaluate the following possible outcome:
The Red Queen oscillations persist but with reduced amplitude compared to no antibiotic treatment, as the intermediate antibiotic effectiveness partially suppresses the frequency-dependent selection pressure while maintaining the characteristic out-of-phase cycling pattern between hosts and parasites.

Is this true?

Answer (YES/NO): NO